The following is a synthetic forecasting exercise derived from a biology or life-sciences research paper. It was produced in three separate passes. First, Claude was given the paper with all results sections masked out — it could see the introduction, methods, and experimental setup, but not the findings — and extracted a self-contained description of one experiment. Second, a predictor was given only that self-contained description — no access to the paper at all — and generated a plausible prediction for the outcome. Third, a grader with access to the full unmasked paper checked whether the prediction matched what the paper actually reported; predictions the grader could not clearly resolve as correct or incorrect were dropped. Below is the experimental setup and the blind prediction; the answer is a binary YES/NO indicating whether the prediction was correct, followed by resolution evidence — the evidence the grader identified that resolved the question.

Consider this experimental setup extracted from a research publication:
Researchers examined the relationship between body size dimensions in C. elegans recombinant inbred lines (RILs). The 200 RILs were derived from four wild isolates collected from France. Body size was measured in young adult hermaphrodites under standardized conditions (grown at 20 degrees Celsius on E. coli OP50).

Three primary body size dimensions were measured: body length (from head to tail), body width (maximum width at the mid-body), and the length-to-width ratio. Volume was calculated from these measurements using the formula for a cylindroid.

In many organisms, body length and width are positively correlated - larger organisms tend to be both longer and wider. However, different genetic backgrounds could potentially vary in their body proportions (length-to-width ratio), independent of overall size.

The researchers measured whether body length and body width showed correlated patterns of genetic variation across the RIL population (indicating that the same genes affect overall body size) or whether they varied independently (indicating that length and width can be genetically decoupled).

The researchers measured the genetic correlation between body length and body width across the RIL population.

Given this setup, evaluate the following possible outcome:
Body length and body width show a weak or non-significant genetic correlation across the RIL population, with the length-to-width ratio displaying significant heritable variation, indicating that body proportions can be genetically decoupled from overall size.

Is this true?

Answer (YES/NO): NO